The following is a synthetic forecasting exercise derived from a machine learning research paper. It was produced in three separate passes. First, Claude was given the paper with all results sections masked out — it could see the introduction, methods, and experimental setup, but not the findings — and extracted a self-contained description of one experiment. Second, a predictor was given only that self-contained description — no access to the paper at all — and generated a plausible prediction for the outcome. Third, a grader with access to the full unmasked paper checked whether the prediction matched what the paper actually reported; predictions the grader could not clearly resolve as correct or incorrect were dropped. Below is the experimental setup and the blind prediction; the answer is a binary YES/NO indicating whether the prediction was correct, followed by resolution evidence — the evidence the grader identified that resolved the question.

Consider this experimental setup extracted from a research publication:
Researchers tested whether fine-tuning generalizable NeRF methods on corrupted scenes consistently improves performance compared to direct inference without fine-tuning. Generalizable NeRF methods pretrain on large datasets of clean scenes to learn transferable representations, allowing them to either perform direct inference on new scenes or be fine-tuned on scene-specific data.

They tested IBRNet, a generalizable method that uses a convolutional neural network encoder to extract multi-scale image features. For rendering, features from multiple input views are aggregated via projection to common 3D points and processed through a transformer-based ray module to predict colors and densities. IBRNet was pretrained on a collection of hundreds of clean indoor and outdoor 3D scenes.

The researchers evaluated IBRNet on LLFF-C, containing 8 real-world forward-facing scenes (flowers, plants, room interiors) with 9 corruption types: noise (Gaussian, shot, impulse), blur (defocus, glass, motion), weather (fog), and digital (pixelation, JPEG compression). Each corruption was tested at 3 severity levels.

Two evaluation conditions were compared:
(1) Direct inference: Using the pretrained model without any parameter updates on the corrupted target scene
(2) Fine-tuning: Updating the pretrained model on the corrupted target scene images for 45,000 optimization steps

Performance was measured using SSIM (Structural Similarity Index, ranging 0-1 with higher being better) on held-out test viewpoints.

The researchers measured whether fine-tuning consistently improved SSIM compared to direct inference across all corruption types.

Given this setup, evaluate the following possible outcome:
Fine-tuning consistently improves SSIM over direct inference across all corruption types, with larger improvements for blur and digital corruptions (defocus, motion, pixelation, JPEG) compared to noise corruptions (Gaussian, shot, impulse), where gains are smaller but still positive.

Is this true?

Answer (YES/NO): NO